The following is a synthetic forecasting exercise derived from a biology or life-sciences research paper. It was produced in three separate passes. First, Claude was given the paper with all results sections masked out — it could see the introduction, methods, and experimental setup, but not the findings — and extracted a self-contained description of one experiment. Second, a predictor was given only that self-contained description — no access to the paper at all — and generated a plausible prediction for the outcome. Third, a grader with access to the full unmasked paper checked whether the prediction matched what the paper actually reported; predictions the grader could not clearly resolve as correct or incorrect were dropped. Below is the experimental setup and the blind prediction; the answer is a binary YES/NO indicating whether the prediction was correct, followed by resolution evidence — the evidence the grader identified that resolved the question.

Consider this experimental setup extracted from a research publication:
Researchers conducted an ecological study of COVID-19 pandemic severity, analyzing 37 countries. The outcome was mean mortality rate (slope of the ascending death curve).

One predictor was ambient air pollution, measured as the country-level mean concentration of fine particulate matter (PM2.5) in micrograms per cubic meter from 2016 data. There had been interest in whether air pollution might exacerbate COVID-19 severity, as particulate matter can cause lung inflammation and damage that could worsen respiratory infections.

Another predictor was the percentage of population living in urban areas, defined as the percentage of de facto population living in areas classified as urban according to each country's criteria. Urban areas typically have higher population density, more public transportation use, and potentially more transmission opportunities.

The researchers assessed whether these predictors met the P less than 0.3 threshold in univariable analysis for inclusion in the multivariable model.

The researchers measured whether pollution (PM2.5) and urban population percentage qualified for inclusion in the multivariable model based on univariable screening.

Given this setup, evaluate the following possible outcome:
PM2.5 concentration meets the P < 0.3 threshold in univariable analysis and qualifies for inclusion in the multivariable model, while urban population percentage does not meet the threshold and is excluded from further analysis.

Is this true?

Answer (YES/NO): NO